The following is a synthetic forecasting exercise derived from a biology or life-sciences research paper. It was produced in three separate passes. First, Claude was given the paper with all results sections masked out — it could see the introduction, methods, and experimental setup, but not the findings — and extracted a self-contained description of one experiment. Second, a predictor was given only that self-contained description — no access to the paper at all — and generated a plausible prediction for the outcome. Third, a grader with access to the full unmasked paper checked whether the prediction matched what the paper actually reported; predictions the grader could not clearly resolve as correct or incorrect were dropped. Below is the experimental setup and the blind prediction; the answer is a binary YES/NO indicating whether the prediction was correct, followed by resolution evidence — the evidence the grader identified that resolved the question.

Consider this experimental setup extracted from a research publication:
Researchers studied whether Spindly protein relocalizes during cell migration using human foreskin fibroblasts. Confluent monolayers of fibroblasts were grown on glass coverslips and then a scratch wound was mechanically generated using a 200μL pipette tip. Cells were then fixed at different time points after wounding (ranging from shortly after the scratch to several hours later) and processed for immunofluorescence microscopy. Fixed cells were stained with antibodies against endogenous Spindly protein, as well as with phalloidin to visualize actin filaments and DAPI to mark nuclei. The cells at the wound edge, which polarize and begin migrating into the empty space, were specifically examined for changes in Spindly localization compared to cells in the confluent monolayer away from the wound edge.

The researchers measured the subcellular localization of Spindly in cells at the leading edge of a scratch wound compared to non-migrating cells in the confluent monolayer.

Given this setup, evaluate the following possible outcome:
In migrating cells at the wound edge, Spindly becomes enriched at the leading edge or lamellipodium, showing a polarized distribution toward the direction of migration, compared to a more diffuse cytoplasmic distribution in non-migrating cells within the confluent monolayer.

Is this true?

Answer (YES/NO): YES